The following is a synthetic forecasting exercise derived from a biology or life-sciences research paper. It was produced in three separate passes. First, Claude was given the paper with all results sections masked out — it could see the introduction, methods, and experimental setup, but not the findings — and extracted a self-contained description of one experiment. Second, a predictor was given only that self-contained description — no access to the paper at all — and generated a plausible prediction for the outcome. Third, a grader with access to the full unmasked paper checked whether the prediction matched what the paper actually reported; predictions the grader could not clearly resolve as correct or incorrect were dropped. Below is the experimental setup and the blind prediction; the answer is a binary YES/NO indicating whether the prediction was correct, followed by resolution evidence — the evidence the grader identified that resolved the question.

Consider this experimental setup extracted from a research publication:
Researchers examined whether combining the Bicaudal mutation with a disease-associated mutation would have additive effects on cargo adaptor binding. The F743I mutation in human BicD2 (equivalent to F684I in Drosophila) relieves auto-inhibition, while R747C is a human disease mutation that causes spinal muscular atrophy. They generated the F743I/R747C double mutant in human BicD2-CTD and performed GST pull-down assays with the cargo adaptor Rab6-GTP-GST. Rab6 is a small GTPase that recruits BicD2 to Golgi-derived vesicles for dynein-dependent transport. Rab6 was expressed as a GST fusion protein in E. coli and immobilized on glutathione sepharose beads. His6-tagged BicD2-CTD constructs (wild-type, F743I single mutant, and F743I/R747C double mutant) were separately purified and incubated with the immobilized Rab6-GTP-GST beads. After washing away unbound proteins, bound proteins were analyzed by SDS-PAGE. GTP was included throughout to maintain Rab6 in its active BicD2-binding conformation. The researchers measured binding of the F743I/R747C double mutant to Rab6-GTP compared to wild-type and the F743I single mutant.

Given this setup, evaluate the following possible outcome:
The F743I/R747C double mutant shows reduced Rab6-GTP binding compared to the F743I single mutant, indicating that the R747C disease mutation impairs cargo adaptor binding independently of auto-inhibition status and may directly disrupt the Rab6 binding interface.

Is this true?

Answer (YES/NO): NO